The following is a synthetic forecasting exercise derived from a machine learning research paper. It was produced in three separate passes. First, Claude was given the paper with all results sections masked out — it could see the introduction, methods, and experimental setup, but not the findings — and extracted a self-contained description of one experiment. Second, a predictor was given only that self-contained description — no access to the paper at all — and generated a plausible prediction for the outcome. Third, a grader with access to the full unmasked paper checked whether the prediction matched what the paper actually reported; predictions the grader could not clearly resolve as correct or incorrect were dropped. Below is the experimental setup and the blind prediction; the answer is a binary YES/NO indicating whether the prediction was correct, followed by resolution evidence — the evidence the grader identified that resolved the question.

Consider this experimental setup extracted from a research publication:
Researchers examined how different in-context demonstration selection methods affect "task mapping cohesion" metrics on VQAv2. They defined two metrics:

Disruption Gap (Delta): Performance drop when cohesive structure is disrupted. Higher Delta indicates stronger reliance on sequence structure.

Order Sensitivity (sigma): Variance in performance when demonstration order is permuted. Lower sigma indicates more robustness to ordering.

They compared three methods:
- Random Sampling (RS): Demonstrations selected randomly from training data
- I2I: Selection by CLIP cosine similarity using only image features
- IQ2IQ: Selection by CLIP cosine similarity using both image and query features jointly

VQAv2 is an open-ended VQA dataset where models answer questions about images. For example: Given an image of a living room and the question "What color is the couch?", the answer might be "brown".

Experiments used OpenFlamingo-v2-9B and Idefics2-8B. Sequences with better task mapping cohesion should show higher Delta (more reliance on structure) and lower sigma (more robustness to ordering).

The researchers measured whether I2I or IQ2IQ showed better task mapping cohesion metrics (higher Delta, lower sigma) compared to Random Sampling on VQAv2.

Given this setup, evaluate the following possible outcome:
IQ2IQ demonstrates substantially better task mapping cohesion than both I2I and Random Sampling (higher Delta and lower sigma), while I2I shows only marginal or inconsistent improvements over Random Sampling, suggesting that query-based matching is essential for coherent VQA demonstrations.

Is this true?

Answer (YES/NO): NO